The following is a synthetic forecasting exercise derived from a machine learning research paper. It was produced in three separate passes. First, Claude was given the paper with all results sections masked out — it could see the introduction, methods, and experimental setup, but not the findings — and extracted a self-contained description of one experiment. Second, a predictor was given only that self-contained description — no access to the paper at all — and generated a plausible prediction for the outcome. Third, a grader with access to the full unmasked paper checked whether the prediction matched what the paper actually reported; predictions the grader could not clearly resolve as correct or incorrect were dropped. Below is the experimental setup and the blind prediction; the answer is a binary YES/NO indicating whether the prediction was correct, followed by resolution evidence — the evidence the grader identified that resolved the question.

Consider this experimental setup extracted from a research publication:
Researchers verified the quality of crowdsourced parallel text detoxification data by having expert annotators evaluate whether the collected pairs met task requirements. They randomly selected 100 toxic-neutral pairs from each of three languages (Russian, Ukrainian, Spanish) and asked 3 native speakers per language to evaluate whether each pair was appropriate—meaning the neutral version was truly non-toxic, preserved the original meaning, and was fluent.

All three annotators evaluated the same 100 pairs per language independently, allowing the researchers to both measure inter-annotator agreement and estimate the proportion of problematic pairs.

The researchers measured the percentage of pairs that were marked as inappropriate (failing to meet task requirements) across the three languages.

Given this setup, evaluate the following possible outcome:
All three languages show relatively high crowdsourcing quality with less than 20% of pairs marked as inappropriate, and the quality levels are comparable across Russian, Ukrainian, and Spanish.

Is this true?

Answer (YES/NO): YES